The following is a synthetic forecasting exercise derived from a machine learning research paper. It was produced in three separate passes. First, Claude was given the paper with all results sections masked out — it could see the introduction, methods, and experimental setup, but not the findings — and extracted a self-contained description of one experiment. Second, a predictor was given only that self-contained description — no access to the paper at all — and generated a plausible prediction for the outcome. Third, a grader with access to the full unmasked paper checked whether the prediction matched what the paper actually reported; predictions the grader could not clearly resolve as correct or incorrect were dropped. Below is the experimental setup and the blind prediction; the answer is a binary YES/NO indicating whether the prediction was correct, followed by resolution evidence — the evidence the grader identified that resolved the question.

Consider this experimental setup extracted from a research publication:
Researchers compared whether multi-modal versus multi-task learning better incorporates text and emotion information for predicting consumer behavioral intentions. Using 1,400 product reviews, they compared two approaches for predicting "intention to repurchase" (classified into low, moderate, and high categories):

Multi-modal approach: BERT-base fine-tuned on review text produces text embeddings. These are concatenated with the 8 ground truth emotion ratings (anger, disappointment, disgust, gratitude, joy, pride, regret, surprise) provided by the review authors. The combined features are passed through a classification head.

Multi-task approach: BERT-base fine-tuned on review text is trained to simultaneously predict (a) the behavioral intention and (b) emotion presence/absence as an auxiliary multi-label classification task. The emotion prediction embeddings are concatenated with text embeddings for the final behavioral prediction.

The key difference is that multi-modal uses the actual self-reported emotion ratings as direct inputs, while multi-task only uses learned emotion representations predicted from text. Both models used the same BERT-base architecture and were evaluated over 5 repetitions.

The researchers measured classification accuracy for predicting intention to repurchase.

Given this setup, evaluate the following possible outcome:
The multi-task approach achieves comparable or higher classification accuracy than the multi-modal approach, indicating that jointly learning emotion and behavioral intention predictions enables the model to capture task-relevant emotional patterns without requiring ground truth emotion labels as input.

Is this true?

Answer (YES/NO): NO